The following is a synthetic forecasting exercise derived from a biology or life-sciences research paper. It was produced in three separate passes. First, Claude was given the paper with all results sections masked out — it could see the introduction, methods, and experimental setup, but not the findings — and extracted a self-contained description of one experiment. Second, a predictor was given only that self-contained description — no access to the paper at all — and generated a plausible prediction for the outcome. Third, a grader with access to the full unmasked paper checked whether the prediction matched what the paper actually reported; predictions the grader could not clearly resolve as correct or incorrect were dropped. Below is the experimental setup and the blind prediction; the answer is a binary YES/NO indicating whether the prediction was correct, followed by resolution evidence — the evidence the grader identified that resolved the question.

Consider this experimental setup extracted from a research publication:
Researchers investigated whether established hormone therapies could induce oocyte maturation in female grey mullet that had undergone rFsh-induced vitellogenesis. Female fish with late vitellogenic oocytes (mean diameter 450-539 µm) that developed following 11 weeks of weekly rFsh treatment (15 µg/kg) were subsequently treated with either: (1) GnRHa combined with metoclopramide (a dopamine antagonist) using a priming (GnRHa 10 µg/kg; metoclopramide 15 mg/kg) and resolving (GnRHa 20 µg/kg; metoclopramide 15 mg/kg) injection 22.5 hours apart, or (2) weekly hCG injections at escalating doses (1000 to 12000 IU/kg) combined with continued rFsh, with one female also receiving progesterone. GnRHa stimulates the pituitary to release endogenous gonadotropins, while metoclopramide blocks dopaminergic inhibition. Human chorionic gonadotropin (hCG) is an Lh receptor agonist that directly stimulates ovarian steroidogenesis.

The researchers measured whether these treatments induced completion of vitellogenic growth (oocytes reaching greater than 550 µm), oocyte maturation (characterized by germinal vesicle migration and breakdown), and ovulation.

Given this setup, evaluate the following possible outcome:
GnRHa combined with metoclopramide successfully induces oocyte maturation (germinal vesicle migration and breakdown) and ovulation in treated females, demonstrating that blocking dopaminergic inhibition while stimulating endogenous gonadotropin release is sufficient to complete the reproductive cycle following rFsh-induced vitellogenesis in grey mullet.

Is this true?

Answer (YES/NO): NO